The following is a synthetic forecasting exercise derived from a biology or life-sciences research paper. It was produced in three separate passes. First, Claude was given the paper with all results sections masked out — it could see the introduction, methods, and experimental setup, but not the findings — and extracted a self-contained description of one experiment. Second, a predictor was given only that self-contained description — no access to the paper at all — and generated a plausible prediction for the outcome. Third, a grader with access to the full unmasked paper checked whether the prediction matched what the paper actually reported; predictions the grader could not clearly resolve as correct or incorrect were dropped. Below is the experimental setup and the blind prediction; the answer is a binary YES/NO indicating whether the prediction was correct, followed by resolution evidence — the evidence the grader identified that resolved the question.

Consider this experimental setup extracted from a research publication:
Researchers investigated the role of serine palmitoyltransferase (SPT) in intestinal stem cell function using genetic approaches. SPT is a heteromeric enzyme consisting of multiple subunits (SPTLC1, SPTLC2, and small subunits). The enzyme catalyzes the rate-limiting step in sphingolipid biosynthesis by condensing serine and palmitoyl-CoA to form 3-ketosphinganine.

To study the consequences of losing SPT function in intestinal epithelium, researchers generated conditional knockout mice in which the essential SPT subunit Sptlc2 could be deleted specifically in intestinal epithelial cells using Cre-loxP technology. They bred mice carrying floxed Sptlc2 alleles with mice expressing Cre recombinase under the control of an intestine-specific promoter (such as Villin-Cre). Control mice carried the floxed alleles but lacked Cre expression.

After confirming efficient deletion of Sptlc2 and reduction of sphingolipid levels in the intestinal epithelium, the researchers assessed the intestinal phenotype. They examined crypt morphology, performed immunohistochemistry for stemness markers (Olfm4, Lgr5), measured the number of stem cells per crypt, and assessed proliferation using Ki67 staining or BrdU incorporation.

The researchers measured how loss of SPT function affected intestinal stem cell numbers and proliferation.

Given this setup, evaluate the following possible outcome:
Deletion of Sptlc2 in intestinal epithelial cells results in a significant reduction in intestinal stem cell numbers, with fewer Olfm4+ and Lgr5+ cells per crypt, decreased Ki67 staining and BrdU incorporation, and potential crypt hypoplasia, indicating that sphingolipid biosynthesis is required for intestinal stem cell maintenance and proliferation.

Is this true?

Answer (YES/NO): YES